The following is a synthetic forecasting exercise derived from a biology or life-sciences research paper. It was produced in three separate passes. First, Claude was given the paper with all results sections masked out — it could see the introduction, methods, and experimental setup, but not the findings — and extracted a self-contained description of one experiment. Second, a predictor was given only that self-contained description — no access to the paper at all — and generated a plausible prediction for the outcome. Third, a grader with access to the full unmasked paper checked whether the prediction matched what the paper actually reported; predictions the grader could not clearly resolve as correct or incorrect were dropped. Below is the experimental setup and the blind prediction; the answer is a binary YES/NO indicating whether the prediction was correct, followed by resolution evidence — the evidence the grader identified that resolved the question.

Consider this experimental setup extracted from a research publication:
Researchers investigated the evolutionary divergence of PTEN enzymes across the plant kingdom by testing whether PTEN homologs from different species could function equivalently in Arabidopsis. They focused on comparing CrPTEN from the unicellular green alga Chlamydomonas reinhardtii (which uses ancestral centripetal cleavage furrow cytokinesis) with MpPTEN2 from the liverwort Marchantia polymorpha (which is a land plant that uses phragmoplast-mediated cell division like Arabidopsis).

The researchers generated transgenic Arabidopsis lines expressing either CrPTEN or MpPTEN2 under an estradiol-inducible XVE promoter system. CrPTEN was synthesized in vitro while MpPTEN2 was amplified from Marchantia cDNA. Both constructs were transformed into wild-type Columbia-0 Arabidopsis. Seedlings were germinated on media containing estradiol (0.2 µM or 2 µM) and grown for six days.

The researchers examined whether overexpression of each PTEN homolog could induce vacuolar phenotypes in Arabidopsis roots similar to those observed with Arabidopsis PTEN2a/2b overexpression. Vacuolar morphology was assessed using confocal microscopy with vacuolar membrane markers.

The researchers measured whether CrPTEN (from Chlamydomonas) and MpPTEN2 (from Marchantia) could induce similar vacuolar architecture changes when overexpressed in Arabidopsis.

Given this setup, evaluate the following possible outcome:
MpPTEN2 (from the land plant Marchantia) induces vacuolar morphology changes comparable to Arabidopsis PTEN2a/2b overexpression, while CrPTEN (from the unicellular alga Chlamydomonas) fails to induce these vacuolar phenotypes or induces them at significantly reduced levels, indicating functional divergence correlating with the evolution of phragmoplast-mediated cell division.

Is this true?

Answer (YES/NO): YES